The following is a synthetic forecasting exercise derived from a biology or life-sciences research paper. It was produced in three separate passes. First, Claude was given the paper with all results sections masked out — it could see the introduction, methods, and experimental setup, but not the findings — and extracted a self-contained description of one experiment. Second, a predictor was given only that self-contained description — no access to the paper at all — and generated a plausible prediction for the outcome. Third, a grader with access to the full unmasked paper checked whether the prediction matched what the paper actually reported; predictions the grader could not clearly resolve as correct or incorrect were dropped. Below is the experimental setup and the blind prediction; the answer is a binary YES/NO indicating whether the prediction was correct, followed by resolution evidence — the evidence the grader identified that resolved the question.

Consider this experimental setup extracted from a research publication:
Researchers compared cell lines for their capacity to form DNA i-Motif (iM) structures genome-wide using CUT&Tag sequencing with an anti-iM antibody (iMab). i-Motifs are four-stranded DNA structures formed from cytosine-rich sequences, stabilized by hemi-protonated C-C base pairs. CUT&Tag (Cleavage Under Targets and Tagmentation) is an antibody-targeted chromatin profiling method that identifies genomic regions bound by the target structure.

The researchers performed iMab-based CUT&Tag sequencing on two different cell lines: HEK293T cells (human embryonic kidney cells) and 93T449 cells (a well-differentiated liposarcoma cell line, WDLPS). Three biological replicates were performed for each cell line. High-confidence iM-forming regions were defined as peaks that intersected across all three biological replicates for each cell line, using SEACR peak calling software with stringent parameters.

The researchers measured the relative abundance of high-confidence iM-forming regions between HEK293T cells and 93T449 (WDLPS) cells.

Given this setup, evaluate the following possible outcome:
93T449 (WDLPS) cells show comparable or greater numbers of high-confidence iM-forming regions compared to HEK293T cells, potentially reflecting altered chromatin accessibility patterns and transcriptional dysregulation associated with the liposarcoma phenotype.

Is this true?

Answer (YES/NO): NO